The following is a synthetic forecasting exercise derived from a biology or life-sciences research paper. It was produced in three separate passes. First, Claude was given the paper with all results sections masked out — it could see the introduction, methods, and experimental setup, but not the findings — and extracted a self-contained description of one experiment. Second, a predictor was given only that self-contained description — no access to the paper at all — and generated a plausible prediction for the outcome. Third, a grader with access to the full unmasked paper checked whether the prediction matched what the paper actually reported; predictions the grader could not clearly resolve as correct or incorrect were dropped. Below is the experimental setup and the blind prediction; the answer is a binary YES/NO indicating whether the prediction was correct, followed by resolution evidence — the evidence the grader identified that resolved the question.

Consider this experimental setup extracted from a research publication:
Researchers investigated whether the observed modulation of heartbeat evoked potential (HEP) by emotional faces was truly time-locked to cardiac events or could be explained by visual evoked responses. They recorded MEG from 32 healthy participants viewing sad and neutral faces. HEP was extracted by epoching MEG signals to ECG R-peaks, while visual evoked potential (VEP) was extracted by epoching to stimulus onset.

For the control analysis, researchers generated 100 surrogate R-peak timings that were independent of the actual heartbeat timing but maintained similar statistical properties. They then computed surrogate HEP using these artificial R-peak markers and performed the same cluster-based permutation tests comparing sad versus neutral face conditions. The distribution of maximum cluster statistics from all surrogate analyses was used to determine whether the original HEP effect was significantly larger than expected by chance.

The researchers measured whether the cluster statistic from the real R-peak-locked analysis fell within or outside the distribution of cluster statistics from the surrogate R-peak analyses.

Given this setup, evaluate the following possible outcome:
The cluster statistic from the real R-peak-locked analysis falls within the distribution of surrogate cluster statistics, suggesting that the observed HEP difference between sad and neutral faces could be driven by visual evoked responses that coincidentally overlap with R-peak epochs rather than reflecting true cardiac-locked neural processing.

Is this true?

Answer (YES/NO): NO